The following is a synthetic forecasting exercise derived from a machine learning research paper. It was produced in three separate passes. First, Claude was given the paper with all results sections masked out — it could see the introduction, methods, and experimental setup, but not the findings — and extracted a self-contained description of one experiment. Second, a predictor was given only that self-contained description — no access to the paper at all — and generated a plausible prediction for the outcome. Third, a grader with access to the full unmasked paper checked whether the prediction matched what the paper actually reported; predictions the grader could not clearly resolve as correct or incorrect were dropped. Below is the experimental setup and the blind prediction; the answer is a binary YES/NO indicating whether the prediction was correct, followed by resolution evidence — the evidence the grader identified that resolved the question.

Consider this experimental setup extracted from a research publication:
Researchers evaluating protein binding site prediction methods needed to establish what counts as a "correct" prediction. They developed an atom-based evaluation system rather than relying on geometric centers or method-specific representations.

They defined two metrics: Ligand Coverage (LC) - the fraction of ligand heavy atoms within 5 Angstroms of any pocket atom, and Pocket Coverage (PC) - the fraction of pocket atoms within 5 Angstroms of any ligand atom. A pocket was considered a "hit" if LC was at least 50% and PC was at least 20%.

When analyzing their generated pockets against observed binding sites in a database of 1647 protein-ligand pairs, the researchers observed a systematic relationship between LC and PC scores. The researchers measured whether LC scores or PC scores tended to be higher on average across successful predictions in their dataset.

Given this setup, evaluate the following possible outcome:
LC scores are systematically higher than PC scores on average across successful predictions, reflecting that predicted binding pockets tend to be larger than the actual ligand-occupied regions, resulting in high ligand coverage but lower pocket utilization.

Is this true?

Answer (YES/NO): YES